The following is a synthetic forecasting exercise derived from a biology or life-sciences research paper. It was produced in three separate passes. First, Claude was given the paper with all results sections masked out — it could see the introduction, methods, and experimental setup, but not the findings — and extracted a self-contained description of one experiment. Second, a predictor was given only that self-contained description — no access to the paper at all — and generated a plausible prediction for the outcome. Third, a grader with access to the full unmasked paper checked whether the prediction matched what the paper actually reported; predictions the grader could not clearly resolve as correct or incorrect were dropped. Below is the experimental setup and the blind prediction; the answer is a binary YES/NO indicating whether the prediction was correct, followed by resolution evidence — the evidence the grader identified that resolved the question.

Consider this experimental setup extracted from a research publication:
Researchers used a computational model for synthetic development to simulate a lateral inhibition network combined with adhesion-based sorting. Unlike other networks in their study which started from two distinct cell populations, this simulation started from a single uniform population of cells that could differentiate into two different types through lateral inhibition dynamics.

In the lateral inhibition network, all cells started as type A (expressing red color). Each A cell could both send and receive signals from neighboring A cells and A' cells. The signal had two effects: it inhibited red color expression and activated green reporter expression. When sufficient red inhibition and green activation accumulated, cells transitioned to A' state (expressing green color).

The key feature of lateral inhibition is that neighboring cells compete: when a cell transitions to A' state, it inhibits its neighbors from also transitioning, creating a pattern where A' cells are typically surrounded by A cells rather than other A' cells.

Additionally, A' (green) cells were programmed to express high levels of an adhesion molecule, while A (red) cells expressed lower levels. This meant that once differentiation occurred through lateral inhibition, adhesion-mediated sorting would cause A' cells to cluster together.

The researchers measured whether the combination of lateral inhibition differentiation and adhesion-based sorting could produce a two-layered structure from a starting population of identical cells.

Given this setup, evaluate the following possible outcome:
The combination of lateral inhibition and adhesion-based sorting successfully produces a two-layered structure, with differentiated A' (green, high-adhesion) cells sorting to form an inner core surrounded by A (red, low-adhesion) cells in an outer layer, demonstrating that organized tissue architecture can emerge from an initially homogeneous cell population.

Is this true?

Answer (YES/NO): YES